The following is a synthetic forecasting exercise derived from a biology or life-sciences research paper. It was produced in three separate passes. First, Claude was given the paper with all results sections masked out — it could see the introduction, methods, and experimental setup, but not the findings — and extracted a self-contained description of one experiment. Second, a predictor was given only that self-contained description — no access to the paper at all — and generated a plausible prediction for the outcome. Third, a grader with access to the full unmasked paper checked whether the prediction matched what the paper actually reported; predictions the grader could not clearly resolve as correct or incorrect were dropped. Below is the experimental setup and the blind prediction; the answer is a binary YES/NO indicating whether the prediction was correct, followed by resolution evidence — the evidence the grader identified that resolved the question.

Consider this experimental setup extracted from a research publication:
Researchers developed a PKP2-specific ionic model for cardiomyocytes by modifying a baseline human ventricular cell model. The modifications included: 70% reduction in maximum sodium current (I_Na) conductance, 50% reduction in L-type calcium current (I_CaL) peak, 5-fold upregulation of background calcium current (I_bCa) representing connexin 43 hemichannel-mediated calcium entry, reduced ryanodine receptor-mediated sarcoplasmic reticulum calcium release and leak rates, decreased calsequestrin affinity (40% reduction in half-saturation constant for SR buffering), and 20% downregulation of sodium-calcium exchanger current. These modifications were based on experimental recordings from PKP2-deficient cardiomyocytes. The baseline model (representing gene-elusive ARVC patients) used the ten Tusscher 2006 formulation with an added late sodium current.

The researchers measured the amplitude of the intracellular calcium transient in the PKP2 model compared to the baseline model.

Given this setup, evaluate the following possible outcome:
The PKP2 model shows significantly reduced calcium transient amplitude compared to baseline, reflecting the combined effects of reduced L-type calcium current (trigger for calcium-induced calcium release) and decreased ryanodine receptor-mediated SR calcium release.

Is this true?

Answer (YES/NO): NO